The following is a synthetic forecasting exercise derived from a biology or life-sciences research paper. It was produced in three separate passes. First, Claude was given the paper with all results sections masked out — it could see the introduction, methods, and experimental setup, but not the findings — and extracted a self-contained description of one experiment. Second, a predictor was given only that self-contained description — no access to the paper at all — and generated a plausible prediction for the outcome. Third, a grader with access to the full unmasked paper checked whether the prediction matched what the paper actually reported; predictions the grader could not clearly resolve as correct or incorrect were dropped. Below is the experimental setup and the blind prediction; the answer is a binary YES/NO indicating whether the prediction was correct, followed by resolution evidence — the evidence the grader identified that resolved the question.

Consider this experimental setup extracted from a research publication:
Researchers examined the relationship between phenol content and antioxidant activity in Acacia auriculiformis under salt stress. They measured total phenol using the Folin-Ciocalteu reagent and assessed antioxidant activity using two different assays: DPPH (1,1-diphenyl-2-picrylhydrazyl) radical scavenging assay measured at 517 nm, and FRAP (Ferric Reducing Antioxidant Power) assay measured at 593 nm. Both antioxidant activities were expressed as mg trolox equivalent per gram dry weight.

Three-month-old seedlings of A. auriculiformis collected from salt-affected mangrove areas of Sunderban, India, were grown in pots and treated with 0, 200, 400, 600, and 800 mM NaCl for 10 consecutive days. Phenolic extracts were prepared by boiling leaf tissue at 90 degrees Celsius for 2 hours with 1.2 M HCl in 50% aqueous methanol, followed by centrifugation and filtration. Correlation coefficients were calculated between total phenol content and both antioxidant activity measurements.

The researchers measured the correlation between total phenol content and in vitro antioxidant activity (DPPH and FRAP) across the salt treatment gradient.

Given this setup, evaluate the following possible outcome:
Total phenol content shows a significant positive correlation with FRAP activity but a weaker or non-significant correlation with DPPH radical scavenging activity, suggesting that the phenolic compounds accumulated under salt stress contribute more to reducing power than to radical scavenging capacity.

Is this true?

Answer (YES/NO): NO